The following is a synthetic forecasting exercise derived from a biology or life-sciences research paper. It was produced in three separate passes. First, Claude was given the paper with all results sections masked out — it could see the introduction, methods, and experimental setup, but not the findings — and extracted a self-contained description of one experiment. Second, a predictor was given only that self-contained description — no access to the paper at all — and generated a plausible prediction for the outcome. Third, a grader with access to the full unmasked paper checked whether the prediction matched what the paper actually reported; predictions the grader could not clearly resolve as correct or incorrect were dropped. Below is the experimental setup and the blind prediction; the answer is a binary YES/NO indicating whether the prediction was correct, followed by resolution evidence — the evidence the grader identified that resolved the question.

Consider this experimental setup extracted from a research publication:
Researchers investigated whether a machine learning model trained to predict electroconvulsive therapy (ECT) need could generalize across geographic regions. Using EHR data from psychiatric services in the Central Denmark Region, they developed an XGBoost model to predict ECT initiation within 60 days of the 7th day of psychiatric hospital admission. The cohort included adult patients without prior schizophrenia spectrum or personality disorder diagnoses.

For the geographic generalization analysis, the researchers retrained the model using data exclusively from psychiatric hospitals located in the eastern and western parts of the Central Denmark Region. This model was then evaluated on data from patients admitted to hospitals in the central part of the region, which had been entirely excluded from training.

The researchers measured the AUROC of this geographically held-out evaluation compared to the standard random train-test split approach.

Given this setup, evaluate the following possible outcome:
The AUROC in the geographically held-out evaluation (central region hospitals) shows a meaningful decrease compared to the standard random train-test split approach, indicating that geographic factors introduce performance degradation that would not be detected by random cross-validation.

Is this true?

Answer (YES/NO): NO